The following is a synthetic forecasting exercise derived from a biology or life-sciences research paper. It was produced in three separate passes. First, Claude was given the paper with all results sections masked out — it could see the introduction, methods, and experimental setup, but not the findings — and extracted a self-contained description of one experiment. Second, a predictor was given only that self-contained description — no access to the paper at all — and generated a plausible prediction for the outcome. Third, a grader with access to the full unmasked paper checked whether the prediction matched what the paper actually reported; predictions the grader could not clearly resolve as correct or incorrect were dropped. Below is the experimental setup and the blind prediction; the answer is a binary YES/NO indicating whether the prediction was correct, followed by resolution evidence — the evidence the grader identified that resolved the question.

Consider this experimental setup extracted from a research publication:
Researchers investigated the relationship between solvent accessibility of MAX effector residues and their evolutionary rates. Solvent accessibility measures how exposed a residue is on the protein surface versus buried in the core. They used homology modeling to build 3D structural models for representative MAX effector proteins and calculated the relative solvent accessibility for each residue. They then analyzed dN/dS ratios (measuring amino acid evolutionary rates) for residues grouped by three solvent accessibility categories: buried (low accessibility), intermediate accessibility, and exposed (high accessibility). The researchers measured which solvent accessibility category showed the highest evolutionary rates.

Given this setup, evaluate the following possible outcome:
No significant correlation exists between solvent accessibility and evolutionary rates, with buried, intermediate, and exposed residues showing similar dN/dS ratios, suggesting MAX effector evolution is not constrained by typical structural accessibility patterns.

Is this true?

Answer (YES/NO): NO